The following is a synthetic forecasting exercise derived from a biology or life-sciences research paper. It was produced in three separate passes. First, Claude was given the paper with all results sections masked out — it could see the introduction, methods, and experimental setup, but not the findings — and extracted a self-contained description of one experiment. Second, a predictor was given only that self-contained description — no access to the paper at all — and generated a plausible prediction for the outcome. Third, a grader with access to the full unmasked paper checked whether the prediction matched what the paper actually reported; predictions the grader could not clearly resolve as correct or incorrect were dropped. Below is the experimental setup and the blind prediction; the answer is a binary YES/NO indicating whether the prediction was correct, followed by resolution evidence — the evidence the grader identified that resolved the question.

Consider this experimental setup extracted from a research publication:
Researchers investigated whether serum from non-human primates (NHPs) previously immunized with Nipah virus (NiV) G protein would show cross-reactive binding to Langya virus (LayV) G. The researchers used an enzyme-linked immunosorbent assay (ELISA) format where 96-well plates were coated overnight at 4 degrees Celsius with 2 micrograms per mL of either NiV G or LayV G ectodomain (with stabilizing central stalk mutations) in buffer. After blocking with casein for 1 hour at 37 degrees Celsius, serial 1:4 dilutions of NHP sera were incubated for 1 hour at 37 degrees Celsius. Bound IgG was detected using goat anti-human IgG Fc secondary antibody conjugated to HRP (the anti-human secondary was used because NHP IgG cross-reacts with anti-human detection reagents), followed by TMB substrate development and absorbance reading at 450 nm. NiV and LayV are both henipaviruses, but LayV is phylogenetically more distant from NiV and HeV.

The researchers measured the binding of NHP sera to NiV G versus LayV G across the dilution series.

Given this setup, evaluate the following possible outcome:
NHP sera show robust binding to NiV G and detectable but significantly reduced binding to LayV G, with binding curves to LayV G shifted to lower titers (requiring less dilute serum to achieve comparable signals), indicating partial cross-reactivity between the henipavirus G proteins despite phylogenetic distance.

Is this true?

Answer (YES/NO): NO